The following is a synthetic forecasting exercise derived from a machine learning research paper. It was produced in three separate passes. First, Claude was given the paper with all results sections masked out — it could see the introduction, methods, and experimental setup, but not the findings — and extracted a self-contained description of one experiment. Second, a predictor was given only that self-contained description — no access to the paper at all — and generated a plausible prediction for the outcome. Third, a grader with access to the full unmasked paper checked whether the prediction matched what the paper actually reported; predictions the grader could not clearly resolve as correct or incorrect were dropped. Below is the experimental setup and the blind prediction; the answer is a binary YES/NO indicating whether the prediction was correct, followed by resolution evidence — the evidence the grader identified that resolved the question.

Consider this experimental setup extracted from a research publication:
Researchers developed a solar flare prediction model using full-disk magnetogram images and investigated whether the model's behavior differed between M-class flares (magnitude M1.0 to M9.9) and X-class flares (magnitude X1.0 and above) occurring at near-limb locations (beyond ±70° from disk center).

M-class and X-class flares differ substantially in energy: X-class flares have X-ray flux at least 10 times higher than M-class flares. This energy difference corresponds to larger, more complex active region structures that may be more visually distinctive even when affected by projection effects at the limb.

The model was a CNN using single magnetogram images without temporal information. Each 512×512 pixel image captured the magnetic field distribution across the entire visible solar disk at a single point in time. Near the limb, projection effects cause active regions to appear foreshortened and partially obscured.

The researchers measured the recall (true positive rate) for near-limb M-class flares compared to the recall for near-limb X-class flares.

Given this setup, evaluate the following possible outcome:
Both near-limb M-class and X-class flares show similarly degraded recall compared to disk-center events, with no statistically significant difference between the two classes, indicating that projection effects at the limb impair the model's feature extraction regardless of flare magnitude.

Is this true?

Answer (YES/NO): NO